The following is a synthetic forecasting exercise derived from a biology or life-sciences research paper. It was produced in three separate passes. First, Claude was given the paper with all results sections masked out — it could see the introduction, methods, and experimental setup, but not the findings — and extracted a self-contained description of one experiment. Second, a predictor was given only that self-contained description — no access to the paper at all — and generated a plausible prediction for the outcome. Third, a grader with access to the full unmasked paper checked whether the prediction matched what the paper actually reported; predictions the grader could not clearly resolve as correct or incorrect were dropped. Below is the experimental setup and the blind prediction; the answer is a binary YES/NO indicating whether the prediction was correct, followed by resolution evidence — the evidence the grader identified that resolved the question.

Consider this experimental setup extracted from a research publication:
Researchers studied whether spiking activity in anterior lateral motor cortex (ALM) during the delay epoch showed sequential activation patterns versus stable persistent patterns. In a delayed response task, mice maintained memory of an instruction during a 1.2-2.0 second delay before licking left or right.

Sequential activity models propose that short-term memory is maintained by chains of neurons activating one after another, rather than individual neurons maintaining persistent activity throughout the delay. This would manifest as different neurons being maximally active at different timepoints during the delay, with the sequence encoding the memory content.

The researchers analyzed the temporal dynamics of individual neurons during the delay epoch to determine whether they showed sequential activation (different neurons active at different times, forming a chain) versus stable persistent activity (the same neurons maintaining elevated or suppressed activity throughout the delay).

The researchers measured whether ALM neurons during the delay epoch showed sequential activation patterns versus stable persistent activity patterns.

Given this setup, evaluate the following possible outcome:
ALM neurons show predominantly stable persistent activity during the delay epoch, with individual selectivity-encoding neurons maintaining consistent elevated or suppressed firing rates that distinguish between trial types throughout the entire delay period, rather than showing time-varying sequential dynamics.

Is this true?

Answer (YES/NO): YES